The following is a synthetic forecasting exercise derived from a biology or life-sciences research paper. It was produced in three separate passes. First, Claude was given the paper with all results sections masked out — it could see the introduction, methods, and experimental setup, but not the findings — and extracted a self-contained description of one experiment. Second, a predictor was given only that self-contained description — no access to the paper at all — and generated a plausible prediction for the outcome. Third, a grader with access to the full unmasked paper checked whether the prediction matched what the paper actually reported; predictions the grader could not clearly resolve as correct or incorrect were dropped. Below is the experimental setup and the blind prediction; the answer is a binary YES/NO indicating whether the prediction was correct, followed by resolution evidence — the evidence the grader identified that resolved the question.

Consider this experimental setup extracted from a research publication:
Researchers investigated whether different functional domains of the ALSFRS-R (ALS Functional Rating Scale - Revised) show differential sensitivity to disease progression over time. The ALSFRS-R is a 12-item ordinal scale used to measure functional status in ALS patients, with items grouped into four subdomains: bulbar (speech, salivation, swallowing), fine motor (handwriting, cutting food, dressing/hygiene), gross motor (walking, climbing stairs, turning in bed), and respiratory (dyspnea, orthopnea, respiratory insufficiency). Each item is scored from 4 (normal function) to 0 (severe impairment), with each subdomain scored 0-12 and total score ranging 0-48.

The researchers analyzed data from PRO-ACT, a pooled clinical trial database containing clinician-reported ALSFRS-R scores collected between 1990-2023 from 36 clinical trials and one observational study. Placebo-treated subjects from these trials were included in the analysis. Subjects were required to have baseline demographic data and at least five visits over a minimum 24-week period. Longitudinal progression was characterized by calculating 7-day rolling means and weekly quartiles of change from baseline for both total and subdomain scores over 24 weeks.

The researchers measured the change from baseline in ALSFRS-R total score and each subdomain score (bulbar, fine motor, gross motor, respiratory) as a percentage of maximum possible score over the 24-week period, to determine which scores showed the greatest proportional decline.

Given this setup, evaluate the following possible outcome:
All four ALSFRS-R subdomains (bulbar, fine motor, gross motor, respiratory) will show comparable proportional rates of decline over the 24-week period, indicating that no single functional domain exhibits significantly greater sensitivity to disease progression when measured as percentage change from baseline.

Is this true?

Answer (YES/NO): NO